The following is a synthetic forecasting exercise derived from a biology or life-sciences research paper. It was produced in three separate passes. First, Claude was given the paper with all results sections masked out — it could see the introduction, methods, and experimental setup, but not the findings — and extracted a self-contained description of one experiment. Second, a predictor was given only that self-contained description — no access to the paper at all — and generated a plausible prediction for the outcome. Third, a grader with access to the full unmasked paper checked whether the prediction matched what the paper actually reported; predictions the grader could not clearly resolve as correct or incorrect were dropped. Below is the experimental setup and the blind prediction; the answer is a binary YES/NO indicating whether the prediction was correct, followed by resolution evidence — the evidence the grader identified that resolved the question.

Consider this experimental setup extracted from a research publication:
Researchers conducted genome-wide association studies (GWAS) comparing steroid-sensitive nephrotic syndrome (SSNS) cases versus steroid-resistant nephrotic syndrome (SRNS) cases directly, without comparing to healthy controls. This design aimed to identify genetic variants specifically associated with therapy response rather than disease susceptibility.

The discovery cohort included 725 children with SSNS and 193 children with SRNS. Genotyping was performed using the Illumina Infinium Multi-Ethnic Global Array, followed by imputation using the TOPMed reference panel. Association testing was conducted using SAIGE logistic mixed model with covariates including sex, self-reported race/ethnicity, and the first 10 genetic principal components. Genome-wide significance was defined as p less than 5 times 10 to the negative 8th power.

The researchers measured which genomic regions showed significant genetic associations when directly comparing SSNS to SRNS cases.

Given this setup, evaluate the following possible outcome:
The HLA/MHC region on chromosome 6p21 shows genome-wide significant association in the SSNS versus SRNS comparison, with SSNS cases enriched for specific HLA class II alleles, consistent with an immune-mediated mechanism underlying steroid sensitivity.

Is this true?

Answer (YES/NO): YES